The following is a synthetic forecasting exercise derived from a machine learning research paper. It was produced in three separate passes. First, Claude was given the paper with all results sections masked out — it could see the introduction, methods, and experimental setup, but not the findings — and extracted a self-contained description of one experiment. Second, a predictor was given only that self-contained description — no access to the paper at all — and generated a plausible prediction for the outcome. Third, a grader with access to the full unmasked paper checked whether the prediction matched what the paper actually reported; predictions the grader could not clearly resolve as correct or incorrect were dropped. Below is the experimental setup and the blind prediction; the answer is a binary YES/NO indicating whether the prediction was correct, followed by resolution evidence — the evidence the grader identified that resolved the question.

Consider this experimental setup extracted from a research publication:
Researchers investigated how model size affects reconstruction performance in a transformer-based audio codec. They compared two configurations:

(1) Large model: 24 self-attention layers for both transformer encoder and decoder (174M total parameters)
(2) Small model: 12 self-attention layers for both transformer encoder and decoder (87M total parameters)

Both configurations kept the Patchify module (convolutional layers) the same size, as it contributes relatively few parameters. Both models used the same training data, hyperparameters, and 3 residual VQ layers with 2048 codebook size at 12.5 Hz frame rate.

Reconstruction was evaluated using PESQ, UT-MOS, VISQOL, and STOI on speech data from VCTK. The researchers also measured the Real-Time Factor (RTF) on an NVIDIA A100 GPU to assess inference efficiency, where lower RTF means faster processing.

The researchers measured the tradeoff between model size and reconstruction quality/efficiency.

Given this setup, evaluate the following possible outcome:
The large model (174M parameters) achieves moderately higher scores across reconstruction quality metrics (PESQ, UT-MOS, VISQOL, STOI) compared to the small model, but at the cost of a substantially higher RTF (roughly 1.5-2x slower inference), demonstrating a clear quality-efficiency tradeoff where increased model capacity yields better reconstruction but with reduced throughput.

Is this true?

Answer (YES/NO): YES